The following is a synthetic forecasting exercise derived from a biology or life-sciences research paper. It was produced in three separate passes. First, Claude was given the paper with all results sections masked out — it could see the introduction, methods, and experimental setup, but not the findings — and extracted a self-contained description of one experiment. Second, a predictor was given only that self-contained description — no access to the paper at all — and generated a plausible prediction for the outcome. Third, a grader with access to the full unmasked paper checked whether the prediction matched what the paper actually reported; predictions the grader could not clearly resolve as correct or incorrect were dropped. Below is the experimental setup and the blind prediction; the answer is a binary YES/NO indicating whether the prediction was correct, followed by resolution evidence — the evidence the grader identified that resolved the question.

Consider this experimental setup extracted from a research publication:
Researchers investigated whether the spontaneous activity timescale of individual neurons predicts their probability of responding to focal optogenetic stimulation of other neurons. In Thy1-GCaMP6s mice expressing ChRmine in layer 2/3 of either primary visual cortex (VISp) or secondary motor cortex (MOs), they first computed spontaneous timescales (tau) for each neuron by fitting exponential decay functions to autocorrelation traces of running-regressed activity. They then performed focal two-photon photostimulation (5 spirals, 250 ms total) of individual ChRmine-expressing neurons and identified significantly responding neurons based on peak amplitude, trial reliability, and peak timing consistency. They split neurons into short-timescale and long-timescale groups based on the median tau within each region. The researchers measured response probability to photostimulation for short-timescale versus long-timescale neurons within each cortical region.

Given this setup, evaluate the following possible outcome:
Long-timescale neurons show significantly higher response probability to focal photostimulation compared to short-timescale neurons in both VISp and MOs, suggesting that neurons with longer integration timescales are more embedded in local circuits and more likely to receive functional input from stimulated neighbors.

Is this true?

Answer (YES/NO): NO